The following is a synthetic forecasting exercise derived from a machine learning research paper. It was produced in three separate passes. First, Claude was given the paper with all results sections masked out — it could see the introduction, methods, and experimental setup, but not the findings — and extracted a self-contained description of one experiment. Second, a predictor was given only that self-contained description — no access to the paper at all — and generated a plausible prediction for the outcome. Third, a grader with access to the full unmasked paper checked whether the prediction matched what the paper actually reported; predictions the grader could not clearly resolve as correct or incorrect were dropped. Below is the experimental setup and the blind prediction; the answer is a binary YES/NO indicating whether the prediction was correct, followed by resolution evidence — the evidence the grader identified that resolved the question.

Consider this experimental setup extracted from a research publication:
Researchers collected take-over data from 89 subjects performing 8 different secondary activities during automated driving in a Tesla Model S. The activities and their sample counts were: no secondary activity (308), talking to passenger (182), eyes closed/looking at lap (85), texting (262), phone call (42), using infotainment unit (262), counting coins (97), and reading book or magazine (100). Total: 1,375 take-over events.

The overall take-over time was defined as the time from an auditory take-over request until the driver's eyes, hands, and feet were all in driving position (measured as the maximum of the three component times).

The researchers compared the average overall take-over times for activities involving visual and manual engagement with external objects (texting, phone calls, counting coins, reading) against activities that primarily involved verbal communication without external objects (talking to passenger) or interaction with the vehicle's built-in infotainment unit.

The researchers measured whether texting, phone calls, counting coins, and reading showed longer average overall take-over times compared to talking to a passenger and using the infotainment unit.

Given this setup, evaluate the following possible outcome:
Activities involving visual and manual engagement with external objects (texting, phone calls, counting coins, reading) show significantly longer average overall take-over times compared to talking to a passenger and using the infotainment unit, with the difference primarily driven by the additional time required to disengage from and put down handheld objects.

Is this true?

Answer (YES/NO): NO